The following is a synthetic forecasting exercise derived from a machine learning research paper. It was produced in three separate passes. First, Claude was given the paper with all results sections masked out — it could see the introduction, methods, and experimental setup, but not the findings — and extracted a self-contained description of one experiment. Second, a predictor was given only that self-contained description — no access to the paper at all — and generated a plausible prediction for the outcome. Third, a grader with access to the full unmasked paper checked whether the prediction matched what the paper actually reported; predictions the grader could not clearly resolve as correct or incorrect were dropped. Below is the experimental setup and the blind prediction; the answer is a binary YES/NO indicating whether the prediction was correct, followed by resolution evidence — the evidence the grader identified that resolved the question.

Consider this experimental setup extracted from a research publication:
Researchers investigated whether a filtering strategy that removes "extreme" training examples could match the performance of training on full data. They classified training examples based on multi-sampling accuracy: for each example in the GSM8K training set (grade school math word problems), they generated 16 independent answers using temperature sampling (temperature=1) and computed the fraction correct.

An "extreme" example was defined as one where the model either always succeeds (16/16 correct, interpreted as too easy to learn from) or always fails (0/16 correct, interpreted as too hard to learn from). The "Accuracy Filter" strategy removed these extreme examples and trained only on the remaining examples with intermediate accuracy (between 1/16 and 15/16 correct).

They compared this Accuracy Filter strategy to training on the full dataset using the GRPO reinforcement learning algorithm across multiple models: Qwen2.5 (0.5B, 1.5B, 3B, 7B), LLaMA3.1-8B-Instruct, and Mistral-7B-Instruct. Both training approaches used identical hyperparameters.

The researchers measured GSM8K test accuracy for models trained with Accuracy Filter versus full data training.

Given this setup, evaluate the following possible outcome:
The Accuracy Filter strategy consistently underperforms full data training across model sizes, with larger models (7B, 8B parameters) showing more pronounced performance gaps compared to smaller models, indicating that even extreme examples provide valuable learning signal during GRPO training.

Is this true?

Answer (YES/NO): NO